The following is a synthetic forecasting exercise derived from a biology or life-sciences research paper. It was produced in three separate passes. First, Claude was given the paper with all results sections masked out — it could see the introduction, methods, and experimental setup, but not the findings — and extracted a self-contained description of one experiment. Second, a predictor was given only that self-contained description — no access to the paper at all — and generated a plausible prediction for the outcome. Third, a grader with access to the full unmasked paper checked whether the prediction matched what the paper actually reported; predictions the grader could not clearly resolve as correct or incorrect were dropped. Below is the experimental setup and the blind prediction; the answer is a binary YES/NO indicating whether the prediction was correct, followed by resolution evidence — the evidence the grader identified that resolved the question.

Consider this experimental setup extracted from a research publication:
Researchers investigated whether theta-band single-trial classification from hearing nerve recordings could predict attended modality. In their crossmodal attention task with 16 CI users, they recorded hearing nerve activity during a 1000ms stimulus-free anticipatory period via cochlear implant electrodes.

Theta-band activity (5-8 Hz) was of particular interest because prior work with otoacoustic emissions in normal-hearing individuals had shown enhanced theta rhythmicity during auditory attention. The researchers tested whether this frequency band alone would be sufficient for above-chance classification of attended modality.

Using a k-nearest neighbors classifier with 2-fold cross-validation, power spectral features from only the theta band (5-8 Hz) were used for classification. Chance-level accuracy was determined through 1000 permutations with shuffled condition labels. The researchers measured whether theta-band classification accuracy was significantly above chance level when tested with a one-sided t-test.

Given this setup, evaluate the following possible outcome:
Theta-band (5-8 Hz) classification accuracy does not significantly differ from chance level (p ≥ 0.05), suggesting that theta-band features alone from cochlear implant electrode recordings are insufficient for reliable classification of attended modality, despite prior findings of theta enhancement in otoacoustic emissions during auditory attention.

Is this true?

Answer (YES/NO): NO